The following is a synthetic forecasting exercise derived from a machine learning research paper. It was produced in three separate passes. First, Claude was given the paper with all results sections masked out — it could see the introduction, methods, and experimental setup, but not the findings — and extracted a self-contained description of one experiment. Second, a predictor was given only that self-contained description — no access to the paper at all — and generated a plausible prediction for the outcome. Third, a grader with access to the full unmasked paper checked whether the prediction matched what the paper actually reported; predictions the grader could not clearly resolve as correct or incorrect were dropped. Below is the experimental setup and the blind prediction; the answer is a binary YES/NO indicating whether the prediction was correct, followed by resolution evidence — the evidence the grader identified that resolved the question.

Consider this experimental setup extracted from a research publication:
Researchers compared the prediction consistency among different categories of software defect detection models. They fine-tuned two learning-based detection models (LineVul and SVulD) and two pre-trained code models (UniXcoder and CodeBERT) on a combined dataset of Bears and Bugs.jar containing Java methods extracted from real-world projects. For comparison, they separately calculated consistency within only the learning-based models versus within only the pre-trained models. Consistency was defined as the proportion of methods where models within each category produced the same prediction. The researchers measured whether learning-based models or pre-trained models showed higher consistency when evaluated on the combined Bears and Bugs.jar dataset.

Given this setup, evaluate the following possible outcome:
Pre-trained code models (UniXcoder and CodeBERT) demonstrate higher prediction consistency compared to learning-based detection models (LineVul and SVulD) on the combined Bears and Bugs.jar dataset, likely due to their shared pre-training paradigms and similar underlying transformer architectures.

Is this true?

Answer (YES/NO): YES